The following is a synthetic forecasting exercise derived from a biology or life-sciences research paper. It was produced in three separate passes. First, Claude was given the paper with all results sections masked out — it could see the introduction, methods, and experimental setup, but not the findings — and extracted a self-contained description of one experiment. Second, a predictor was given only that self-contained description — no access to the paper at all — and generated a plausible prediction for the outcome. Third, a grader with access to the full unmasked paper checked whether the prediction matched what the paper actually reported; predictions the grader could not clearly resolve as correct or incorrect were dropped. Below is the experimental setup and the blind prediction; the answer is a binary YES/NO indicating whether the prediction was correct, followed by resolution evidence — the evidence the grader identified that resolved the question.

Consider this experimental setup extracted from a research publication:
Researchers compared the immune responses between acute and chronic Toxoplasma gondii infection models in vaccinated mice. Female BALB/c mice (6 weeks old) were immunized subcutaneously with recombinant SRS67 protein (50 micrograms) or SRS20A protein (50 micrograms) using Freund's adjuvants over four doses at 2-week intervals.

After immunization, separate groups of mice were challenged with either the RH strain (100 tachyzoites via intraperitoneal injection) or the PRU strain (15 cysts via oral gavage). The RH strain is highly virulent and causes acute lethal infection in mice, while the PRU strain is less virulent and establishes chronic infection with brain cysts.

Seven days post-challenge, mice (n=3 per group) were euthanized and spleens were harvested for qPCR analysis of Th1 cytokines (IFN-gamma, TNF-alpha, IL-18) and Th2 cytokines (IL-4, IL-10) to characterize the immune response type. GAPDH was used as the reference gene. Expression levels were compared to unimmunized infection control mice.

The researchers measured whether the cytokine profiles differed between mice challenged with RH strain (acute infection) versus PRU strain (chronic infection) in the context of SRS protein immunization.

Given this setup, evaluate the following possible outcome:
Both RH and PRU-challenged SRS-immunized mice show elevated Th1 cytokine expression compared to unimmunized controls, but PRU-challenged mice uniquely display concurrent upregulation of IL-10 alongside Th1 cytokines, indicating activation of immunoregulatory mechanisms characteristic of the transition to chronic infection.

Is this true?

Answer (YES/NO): NO